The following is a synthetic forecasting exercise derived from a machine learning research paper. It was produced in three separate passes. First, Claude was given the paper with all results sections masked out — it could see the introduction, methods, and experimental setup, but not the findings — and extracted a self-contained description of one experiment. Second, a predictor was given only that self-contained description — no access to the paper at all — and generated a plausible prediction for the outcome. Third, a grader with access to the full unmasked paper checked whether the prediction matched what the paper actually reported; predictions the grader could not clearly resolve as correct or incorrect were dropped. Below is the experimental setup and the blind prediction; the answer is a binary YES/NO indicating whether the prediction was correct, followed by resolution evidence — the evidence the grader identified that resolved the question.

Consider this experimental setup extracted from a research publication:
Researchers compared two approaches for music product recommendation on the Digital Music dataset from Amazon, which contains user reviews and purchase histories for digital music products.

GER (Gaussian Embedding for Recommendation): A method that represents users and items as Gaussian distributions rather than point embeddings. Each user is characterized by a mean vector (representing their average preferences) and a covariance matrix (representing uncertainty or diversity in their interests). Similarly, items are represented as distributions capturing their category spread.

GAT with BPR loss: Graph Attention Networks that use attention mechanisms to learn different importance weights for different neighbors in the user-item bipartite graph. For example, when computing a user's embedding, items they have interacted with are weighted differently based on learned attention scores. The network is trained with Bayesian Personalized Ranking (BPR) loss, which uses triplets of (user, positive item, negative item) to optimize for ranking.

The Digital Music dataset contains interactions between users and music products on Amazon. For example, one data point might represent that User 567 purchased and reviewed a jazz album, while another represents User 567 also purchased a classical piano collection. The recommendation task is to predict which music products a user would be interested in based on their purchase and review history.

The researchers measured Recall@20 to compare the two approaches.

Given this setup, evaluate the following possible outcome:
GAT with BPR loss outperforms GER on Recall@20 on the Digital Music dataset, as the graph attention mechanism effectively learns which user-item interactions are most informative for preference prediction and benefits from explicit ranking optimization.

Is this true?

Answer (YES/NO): NO